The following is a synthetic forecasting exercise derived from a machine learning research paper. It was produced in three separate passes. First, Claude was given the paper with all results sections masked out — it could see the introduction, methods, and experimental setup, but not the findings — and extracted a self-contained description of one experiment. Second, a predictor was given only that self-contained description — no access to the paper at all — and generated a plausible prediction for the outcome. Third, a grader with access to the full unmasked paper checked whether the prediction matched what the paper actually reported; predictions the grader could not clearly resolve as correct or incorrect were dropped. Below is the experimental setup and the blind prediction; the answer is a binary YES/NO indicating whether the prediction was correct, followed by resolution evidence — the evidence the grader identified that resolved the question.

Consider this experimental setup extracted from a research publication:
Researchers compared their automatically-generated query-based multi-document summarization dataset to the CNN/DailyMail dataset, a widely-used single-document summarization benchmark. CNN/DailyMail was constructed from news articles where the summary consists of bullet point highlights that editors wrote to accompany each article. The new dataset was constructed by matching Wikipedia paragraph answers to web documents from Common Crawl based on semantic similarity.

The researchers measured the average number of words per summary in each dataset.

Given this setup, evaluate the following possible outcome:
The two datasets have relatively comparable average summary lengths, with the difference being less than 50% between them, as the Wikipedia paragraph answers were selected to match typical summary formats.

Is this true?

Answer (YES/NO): NO